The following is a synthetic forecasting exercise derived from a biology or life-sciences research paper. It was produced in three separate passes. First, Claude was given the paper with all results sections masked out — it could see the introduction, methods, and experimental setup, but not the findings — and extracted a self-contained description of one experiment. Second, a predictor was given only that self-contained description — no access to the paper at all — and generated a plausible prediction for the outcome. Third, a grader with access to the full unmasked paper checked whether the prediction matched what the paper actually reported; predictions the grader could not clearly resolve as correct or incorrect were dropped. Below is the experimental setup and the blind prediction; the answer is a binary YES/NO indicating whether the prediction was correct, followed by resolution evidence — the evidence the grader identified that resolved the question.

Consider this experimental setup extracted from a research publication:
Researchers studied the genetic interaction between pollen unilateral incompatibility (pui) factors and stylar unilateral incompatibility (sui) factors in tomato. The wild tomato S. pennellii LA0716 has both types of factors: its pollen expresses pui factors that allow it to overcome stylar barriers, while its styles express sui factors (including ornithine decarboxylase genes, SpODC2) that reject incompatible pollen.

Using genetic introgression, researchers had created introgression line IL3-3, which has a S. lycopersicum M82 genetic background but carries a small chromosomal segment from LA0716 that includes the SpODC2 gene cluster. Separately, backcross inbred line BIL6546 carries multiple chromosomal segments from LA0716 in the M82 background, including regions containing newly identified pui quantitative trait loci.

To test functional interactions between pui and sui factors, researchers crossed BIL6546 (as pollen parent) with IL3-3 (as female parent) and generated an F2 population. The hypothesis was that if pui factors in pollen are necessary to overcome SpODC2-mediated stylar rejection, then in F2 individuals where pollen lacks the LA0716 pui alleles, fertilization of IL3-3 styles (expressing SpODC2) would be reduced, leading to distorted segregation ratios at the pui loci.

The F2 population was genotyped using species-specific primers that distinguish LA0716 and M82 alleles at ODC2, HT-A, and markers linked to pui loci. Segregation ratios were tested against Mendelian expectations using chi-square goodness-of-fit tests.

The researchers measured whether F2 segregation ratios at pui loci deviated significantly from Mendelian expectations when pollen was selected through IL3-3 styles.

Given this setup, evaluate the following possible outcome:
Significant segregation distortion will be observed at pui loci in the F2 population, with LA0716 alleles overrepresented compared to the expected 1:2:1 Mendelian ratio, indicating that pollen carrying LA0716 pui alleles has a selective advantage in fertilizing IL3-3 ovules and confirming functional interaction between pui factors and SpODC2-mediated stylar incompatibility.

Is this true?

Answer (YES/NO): YES